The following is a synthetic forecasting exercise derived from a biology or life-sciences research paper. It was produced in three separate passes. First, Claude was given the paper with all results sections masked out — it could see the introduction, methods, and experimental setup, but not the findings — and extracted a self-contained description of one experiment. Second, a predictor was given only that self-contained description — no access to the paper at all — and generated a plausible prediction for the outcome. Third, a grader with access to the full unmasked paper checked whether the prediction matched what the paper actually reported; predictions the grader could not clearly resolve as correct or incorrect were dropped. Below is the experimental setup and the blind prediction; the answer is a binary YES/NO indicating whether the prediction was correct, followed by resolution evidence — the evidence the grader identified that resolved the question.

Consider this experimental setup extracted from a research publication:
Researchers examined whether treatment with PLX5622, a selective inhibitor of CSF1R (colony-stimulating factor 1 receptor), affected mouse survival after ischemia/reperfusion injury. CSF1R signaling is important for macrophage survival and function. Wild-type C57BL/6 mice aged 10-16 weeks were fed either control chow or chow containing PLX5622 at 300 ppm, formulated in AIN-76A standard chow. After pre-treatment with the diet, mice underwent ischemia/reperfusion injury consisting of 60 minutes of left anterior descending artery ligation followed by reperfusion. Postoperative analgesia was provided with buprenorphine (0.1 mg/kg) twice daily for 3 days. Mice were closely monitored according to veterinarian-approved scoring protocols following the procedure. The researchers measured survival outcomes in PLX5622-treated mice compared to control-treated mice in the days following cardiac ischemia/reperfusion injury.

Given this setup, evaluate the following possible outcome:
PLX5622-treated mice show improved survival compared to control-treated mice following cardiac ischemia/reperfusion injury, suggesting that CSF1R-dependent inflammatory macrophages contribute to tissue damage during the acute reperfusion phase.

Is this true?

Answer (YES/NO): NO